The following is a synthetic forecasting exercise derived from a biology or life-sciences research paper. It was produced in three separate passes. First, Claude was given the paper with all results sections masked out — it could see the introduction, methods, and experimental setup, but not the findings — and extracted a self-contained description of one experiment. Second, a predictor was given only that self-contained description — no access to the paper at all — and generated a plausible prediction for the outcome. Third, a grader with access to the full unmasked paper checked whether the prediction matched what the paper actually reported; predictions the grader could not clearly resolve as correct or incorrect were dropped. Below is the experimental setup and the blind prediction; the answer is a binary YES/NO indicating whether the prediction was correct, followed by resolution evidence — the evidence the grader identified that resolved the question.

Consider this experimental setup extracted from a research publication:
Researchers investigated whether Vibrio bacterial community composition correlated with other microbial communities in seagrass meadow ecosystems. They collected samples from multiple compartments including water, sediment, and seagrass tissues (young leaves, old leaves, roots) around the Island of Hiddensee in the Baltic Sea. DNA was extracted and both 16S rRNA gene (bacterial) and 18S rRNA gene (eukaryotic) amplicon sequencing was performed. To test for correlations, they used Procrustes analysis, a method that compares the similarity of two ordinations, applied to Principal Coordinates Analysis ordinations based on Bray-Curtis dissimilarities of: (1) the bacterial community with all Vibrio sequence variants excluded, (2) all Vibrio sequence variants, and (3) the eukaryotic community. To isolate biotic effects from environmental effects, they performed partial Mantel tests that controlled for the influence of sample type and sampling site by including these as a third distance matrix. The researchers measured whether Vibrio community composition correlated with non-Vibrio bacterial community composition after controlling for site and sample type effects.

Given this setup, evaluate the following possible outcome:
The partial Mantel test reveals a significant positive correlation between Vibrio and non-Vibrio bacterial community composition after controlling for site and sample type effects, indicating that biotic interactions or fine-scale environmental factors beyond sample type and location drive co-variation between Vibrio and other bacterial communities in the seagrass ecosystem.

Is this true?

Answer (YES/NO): YES